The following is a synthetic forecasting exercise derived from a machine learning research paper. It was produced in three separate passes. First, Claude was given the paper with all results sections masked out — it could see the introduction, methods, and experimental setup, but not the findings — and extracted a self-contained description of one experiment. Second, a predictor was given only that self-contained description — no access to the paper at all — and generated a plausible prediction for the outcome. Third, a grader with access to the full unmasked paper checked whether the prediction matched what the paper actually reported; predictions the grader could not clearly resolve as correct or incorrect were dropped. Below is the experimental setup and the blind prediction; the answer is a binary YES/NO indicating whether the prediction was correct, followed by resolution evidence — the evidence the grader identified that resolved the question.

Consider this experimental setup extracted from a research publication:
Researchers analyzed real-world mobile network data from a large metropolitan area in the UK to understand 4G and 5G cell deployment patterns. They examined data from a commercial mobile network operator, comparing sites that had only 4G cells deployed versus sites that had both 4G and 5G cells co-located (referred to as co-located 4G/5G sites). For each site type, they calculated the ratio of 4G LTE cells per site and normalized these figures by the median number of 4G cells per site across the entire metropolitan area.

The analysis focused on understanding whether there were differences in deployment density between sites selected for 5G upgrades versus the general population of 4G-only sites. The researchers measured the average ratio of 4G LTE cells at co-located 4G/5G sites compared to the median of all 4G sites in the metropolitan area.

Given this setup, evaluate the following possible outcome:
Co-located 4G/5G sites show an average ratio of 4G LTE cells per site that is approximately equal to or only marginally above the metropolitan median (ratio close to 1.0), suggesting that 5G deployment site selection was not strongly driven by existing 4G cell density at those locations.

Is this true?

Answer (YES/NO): NO